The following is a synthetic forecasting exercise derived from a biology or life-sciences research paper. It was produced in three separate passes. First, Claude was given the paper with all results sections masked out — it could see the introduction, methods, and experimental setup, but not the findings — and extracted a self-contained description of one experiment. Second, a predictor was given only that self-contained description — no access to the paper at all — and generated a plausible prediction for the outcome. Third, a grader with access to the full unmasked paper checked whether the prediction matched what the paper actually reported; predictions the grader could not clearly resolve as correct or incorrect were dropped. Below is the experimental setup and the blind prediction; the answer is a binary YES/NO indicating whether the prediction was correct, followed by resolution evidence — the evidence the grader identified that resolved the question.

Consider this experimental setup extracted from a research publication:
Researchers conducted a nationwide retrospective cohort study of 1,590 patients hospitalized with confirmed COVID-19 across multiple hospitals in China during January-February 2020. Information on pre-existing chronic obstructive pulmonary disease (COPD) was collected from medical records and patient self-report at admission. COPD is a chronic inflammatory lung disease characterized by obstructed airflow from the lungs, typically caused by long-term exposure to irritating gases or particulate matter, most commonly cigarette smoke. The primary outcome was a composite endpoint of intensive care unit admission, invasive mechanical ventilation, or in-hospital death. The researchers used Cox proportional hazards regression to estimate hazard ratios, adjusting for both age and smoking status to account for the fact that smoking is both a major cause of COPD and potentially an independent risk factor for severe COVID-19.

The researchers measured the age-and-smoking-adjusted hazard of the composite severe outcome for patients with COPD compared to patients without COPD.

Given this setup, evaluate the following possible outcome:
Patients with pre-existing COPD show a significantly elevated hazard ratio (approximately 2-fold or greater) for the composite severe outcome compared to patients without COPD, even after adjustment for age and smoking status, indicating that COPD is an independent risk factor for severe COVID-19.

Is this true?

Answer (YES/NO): YES